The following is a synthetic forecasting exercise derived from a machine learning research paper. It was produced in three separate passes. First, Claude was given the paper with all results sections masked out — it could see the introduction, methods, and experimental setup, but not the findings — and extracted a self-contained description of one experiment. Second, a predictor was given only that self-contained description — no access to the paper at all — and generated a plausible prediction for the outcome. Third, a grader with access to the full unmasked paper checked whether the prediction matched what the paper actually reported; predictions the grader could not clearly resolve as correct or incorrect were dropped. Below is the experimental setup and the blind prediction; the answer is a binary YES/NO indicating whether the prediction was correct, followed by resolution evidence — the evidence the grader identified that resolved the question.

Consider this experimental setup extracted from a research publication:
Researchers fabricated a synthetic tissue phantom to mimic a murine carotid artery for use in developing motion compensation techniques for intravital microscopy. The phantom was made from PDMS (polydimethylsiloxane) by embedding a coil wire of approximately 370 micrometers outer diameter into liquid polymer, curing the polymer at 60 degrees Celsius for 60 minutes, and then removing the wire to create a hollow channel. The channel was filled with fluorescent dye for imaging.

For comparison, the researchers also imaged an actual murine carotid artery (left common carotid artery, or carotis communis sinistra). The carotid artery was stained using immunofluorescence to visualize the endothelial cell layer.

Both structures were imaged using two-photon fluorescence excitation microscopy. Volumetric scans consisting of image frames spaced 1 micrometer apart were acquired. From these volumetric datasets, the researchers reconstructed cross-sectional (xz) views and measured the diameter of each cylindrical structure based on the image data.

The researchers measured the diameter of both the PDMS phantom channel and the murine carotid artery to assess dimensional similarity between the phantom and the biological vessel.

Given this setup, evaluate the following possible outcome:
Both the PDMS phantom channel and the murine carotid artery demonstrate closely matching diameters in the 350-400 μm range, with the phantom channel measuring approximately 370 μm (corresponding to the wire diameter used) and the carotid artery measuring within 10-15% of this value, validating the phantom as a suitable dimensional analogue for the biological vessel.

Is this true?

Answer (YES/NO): YES